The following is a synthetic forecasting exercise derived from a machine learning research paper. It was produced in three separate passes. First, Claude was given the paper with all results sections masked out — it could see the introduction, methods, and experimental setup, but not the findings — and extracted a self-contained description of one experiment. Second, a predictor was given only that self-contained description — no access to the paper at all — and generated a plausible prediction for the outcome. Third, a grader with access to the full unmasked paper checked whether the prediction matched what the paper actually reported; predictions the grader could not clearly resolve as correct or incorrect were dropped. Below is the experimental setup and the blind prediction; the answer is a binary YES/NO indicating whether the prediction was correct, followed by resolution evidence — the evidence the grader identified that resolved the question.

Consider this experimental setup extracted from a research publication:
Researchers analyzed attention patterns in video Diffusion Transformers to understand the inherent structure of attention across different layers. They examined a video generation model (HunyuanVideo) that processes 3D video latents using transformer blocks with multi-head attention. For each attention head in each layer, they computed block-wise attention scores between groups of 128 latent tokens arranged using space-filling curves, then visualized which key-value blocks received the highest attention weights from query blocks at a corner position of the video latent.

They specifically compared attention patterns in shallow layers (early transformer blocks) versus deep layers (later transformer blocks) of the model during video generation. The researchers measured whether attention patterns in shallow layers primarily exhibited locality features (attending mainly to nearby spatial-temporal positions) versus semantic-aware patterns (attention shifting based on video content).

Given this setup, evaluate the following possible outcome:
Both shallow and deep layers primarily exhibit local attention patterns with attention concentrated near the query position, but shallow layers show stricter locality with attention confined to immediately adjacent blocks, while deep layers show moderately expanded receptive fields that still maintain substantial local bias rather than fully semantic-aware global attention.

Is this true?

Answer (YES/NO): NO